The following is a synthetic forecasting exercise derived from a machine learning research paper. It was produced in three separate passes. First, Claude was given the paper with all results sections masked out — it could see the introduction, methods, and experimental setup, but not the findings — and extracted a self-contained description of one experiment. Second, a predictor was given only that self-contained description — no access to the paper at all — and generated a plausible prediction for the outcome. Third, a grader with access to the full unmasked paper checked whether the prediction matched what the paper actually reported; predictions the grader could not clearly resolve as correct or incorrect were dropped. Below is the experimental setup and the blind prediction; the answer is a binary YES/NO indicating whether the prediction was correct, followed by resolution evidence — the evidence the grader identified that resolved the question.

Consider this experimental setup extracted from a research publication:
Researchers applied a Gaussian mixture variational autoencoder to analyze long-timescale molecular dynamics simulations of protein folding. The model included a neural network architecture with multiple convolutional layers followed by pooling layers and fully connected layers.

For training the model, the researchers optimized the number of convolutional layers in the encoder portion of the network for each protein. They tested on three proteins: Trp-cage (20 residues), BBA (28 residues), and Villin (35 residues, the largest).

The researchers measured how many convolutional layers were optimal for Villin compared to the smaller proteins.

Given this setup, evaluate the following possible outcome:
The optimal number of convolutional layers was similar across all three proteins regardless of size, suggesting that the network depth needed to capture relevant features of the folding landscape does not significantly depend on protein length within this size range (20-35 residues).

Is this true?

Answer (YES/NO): NO